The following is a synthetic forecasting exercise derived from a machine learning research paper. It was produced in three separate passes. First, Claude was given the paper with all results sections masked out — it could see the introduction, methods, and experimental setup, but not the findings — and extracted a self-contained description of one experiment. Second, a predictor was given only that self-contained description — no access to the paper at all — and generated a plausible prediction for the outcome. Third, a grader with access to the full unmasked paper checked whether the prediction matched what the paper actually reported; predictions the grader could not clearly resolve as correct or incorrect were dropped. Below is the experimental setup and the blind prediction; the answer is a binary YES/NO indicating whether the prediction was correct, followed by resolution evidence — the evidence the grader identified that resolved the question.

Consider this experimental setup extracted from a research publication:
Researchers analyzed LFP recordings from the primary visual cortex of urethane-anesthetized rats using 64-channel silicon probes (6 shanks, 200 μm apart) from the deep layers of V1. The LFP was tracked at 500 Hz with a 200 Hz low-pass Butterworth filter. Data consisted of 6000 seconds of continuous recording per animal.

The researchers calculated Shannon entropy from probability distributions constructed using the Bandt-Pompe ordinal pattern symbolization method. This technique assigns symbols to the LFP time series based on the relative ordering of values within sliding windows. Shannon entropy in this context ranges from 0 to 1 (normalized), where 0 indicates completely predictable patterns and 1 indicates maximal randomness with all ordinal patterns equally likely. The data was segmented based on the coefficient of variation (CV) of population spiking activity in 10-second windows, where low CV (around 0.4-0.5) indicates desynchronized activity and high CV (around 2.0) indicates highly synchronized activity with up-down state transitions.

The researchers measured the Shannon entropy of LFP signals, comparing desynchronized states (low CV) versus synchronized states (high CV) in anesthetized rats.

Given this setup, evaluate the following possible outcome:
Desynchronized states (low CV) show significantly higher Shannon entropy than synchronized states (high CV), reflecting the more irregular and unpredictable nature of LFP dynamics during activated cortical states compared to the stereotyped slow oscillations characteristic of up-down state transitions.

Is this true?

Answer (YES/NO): YES